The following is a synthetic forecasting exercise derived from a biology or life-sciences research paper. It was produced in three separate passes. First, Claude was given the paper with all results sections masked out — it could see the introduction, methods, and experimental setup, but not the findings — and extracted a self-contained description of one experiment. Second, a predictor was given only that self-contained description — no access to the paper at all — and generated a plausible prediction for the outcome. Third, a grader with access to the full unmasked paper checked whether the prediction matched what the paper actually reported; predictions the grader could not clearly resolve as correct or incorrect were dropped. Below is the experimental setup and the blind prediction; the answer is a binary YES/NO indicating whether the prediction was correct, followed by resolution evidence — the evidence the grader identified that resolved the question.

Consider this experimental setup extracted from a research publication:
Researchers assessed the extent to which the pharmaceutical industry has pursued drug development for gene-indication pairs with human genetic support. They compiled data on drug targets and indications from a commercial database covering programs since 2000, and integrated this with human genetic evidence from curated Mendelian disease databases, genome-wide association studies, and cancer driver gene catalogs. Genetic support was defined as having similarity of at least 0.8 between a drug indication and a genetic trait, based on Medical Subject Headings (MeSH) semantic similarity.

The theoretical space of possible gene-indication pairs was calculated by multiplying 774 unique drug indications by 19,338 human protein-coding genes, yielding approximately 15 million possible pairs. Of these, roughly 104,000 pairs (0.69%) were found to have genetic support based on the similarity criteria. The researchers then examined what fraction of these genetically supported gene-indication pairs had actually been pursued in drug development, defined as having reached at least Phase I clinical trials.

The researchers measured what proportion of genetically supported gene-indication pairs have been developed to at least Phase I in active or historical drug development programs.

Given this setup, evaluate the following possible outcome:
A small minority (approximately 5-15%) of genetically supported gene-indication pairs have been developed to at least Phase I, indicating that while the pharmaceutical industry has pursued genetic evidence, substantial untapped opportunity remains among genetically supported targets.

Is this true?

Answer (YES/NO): NO